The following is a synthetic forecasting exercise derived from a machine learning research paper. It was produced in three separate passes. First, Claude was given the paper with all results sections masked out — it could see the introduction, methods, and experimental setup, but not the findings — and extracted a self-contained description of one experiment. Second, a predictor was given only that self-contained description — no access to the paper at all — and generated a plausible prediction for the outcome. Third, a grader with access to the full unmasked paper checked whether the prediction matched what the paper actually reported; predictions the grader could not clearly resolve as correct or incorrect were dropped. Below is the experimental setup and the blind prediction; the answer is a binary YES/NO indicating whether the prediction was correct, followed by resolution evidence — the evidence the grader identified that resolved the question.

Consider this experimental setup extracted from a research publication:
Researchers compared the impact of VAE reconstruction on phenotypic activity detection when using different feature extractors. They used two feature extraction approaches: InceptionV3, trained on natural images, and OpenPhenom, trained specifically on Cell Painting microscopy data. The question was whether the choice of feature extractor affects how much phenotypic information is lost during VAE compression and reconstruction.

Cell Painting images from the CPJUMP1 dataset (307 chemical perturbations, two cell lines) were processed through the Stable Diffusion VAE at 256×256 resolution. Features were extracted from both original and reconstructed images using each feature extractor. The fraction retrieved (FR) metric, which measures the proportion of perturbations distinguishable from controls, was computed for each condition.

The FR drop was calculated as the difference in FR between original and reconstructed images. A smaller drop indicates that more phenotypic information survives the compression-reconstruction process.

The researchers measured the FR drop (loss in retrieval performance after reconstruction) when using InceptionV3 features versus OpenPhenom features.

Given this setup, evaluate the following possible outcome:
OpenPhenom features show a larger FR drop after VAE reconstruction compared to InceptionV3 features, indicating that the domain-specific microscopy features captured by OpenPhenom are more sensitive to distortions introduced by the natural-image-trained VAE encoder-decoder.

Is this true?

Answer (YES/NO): NO